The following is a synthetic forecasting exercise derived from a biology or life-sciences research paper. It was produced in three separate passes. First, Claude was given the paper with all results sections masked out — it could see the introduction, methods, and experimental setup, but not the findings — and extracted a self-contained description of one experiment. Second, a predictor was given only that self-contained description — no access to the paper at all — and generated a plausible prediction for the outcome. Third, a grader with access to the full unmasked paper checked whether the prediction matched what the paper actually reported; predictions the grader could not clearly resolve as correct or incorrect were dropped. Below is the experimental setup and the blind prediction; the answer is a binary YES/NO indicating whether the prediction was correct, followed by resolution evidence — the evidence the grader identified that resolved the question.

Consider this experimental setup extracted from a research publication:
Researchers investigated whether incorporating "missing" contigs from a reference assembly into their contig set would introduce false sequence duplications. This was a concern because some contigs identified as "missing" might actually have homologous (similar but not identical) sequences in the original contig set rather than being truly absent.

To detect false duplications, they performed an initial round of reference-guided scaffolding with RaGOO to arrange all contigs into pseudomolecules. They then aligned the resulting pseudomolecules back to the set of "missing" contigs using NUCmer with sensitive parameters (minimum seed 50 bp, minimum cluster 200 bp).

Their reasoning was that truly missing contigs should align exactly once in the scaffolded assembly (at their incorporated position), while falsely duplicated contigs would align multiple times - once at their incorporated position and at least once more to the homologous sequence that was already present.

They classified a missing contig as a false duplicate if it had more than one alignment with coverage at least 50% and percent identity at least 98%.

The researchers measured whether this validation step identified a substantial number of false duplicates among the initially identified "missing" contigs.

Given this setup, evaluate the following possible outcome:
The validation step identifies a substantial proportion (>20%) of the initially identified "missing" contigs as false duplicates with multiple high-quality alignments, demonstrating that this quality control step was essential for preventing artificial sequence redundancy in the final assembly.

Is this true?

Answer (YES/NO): NO